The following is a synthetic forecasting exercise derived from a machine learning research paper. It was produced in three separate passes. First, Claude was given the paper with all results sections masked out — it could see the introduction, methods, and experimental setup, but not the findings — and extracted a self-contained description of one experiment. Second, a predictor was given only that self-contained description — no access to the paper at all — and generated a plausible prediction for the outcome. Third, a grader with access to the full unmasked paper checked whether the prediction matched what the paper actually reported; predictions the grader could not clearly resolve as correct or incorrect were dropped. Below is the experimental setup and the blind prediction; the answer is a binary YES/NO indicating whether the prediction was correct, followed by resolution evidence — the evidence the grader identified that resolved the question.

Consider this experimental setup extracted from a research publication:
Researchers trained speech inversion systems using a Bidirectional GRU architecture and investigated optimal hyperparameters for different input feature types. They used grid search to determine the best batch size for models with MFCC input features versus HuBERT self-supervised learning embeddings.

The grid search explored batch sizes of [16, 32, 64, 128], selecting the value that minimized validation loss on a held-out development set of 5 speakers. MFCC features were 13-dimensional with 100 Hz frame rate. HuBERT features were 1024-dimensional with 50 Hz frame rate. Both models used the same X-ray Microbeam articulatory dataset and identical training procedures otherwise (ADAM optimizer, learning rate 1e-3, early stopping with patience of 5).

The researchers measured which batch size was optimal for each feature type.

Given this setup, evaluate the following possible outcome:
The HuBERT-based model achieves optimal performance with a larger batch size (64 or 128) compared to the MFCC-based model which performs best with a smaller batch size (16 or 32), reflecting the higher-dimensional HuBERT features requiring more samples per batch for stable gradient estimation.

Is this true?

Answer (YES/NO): NO